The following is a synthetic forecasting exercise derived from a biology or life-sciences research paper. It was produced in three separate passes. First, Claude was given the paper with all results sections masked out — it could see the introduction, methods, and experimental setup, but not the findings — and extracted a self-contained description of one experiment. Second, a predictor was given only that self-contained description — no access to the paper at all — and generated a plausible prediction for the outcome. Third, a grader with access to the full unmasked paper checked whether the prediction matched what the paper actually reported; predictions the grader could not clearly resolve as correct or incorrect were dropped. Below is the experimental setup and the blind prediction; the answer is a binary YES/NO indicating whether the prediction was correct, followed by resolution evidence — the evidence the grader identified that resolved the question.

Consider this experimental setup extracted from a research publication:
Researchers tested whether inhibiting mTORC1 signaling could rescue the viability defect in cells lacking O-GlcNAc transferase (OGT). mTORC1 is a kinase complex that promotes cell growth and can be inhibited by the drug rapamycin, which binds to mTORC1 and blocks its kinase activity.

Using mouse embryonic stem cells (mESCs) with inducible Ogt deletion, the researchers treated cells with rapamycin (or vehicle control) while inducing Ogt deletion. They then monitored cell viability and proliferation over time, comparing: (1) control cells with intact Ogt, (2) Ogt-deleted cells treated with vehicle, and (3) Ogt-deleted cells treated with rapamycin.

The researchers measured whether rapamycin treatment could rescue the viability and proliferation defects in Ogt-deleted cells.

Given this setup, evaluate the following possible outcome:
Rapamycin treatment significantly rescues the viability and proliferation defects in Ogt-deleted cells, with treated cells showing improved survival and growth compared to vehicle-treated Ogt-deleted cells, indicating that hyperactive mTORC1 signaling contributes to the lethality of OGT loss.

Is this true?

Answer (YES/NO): NO